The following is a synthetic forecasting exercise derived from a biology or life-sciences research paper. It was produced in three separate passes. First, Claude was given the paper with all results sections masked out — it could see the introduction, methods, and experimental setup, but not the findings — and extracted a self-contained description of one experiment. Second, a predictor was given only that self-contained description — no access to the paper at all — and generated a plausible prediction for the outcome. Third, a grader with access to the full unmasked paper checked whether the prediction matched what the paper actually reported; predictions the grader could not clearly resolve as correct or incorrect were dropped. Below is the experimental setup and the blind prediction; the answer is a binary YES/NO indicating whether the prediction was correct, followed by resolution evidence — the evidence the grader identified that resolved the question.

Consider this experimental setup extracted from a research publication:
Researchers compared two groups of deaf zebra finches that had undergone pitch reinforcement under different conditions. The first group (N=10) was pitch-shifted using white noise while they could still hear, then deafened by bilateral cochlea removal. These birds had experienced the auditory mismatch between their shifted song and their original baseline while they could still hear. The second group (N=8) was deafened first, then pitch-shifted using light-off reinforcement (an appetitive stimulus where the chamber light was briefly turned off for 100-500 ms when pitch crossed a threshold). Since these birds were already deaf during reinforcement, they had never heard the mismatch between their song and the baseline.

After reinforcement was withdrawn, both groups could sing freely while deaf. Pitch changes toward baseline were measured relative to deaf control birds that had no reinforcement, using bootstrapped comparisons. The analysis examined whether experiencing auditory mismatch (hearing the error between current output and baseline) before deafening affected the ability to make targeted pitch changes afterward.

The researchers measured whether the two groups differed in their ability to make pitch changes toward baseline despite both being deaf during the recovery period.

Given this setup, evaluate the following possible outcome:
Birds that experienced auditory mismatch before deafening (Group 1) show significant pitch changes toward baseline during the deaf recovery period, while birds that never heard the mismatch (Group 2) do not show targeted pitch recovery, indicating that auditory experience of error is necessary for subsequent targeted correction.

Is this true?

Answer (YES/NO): YES